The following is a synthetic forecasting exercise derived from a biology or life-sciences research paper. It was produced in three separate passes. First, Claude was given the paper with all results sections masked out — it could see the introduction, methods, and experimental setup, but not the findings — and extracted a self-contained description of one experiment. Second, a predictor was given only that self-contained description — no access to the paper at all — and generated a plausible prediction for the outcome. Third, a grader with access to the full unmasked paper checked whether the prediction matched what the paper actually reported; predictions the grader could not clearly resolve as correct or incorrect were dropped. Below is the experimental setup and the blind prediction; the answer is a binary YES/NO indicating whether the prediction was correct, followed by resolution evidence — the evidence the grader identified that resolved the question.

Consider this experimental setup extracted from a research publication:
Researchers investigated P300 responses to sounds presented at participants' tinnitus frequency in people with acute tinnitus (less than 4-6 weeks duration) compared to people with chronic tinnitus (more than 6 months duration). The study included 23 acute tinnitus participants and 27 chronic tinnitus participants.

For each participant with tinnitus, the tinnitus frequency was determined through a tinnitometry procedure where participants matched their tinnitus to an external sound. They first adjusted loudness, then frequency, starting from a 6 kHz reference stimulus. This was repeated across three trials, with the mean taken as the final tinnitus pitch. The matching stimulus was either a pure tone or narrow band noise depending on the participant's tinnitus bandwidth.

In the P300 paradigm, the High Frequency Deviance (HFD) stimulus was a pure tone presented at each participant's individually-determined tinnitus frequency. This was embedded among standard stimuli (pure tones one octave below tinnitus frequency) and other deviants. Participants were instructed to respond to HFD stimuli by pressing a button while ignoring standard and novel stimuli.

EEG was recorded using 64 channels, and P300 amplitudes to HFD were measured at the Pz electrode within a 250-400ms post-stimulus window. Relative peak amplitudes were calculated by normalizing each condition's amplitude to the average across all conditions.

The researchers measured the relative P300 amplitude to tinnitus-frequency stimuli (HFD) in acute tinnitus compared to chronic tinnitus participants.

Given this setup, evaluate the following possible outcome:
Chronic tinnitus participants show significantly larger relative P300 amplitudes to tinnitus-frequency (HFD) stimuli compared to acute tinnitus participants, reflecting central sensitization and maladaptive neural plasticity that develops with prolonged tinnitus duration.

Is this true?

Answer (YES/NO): NO